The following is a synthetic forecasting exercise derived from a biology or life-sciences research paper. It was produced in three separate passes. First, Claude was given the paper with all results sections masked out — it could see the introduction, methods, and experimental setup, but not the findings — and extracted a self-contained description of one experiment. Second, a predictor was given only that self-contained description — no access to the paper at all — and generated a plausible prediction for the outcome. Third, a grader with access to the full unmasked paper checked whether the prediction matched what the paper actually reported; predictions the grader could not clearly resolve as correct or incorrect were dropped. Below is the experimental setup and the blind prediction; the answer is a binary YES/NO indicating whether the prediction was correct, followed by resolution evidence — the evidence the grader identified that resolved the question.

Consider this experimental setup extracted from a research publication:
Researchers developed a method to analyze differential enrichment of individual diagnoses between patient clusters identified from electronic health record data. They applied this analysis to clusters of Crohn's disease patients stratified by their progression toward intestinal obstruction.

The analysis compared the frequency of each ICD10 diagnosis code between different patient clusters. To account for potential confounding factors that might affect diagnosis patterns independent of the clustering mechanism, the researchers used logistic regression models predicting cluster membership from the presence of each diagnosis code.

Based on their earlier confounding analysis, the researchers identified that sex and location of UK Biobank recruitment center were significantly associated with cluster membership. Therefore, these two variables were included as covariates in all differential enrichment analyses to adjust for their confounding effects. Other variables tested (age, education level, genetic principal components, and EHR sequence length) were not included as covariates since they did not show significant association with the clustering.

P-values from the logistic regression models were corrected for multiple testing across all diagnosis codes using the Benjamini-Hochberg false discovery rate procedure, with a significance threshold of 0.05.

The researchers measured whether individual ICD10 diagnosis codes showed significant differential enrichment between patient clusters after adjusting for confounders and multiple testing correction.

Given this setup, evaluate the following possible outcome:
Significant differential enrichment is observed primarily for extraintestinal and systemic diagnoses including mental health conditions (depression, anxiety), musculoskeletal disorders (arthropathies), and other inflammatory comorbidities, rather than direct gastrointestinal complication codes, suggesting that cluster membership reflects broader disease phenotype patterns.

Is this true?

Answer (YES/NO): NO